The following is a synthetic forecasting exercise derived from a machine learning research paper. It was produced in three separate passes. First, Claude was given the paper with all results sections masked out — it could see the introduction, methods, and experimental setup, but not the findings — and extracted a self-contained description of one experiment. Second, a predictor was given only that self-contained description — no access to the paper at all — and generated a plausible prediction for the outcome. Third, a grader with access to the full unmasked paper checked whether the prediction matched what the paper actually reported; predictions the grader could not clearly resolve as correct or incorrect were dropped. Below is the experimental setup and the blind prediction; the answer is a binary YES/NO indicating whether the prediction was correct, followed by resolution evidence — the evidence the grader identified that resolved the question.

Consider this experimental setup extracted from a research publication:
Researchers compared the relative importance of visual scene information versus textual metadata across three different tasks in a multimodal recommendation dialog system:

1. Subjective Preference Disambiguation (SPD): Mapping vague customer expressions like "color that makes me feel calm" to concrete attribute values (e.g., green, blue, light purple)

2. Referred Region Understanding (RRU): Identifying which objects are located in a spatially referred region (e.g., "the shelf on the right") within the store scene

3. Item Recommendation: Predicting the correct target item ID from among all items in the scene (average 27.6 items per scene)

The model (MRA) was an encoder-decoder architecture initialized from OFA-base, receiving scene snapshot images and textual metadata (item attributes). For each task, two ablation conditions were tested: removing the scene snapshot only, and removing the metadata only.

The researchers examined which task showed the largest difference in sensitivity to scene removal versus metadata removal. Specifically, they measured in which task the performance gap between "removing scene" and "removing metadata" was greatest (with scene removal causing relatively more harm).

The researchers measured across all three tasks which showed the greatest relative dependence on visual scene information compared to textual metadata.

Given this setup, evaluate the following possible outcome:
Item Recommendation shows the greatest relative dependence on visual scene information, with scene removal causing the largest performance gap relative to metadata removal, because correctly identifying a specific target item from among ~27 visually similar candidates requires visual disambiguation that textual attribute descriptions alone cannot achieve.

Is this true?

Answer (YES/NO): NO